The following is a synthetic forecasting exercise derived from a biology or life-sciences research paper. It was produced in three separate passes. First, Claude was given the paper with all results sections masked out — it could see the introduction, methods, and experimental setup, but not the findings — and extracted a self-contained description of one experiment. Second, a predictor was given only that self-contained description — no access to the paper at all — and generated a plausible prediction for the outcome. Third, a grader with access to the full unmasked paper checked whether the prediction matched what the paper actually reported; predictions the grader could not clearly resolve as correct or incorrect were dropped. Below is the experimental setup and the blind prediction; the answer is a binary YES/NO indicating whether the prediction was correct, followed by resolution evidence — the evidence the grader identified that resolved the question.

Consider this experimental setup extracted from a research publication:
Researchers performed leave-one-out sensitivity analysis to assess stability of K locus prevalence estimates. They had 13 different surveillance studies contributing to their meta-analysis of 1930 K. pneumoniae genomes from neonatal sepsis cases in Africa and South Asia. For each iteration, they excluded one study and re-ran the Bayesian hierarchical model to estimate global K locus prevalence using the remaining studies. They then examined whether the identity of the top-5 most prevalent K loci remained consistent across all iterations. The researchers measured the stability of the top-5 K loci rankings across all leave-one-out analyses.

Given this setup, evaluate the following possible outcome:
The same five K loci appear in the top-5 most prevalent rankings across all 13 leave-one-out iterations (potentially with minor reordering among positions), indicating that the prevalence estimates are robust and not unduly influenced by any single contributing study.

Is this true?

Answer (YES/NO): YES